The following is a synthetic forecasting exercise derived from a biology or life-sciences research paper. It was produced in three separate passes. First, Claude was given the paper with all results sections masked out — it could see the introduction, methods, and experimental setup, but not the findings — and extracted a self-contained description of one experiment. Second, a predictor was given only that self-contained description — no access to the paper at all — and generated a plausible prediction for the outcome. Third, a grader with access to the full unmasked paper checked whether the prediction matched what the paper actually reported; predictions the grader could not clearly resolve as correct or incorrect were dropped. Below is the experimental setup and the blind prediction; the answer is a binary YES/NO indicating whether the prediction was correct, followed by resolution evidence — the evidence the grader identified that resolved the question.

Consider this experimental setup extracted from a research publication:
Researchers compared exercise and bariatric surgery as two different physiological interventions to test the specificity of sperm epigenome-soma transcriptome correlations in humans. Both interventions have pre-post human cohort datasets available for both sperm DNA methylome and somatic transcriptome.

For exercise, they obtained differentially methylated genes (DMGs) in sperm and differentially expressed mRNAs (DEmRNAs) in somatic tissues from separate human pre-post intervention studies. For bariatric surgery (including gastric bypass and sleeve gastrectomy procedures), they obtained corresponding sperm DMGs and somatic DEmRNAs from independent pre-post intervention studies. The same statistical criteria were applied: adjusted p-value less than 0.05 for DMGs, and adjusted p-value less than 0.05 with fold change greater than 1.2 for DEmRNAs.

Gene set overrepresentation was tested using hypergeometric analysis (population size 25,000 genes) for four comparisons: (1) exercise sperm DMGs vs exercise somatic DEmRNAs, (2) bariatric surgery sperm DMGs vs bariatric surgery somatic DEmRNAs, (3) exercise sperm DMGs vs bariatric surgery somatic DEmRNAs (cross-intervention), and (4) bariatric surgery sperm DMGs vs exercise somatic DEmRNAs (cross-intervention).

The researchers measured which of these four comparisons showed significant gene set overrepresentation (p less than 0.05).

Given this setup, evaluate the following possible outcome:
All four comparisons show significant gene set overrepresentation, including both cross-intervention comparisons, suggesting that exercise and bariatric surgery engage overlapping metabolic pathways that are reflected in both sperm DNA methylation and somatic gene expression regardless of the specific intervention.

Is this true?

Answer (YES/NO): NO